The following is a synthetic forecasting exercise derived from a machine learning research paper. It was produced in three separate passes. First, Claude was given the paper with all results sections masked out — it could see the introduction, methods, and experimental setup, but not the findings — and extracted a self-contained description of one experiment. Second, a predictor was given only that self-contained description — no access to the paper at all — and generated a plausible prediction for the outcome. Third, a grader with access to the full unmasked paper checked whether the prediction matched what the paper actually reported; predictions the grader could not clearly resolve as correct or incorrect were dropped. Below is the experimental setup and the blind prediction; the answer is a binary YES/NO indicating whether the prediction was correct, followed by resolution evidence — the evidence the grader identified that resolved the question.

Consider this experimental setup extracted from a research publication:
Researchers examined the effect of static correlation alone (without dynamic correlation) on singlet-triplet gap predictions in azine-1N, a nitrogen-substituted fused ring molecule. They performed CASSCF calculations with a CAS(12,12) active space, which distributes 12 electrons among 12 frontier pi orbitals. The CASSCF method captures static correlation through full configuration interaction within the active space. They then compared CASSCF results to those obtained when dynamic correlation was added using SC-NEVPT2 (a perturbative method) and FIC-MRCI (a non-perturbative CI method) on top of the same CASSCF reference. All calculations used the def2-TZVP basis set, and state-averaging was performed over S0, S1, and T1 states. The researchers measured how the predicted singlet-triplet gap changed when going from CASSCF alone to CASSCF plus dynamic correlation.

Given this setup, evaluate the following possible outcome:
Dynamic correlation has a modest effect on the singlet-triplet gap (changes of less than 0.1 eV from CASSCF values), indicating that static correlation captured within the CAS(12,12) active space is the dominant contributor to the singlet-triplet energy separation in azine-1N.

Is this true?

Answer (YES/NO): NO